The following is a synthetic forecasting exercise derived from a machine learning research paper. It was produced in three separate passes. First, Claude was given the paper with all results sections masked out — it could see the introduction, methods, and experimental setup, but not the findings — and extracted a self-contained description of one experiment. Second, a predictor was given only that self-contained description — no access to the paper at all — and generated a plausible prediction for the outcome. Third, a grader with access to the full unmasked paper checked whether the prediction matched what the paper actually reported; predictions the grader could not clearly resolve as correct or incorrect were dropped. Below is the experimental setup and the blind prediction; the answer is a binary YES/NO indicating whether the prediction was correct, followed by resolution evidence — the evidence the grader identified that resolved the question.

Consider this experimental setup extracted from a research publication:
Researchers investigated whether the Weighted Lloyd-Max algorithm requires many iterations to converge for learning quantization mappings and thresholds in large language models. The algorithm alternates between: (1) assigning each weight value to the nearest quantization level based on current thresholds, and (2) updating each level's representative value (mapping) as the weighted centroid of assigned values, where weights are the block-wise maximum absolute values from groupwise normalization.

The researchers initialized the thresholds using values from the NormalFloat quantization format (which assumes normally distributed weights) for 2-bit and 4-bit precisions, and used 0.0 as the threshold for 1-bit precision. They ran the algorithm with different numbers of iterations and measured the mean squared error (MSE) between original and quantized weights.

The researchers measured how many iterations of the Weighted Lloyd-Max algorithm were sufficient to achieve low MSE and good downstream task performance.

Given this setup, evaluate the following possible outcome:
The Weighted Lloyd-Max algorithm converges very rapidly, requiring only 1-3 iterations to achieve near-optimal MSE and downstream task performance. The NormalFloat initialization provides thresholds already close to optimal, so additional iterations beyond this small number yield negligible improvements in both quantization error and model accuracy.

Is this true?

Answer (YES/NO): YES